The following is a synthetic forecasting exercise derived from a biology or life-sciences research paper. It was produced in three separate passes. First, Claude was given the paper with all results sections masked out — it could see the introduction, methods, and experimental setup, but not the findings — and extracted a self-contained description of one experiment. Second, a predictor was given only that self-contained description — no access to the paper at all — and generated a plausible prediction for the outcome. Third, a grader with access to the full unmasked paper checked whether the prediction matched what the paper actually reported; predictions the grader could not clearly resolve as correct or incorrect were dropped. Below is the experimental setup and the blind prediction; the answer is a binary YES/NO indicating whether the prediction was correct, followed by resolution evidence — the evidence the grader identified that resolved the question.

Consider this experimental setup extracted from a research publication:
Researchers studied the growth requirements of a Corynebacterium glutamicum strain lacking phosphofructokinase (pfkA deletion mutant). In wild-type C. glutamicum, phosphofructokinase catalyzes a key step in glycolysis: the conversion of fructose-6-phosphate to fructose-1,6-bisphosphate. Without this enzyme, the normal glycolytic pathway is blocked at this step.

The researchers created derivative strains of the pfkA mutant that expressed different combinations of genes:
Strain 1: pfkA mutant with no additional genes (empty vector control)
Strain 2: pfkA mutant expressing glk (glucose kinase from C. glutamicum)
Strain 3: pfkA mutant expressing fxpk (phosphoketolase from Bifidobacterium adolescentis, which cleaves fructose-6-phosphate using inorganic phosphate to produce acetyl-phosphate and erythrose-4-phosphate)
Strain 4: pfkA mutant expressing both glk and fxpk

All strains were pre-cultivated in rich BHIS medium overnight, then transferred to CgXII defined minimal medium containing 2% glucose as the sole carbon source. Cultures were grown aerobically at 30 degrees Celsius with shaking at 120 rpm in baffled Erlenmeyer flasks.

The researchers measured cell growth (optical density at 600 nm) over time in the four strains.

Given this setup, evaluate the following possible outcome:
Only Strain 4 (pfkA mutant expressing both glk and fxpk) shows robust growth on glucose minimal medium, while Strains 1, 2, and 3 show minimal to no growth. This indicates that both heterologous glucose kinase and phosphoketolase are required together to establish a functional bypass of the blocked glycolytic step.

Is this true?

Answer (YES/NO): YES